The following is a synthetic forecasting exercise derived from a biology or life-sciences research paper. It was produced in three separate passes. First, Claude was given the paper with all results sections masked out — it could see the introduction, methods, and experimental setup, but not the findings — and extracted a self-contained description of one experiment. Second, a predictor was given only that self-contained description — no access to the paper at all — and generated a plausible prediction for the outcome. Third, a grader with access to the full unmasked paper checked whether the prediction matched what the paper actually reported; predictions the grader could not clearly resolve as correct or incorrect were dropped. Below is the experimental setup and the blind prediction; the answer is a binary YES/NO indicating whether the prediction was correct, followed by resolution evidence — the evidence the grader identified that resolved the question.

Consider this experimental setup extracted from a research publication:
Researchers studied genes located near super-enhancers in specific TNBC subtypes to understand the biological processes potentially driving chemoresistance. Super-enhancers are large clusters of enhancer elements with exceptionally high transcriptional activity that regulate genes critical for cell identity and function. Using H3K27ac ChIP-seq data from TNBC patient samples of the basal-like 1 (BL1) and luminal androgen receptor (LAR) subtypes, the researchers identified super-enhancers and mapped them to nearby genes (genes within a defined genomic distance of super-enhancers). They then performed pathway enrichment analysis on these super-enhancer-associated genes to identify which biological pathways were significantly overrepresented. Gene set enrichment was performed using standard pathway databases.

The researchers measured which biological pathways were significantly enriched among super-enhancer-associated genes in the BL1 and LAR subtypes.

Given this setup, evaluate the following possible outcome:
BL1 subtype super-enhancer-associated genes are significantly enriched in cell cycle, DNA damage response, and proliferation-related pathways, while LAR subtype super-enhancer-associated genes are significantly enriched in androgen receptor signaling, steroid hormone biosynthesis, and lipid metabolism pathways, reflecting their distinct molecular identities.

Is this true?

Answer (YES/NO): NO